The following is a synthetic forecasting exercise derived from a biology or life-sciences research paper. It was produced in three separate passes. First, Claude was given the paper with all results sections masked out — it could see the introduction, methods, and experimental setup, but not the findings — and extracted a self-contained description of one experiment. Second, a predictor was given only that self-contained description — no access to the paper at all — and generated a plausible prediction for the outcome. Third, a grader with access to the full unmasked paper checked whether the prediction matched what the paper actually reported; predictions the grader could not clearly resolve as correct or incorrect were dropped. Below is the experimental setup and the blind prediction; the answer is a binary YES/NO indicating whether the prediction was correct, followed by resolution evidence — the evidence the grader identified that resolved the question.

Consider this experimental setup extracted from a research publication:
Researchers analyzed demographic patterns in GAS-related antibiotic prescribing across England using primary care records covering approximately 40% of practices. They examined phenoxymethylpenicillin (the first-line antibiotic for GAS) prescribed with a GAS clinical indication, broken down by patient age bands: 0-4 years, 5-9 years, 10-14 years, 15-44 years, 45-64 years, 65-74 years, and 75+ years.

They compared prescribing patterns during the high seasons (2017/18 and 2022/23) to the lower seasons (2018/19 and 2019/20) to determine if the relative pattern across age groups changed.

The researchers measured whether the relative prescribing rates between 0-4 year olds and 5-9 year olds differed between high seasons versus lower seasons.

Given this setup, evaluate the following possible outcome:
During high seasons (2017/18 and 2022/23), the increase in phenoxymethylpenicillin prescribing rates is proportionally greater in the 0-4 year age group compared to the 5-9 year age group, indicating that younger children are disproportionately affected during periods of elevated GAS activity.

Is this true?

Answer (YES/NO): NO